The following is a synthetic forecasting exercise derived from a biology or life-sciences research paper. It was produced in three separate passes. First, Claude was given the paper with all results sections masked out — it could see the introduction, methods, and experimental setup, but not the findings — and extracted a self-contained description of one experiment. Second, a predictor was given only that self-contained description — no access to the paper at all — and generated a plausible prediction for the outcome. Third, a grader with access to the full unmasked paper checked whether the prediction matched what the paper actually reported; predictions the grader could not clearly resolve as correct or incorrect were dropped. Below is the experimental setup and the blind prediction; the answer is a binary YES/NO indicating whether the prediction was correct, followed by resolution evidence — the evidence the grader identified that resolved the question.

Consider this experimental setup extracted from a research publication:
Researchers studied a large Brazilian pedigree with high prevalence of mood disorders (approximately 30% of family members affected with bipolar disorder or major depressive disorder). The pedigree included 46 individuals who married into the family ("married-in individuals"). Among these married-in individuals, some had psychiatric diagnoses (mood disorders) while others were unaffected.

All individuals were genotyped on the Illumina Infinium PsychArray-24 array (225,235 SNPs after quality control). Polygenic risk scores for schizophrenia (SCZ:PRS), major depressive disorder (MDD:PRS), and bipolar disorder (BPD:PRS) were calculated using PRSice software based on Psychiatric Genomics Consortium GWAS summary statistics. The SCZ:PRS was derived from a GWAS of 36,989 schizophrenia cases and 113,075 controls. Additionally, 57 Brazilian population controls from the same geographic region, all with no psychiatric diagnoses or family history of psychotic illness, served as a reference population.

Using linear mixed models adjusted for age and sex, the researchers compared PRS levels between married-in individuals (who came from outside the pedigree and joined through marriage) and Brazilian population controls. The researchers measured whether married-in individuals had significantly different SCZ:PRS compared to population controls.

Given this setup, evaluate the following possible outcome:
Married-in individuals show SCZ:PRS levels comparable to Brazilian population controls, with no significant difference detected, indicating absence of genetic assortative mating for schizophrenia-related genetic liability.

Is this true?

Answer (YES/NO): YES